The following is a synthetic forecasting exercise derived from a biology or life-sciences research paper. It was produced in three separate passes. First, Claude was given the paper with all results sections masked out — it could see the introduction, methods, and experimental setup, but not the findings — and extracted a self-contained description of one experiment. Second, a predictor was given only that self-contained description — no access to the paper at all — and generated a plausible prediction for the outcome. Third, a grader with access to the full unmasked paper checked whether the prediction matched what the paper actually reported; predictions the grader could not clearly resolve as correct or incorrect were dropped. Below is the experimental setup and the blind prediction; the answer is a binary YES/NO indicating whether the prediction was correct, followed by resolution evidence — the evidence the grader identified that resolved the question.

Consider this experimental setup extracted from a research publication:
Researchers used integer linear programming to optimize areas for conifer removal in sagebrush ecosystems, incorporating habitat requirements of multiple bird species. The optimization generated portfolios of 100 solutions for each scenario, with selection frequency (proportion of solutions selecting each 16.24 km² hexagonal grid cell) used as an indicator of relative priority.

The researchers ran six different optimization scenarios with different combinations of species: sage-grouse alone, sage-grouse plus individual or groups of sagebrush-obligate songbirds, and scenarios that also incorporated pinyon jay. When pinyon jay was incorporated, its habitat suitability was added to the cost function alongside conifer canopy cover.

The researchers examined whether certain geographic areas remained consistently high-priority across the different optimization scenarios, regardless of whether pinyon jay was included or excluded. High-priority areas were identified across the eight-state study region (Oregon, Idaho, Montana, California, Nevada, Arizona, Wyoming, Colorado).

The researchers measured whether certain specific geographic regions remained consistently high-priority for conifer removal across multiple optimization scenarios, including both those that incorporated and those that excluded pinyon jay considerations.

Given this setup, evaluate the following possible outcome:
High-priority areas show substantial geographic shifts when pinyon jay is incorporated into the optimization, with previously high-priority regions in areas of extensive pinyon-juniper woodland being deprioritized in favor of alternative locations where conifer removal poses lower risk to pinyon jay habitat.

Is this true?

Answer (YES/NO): YES